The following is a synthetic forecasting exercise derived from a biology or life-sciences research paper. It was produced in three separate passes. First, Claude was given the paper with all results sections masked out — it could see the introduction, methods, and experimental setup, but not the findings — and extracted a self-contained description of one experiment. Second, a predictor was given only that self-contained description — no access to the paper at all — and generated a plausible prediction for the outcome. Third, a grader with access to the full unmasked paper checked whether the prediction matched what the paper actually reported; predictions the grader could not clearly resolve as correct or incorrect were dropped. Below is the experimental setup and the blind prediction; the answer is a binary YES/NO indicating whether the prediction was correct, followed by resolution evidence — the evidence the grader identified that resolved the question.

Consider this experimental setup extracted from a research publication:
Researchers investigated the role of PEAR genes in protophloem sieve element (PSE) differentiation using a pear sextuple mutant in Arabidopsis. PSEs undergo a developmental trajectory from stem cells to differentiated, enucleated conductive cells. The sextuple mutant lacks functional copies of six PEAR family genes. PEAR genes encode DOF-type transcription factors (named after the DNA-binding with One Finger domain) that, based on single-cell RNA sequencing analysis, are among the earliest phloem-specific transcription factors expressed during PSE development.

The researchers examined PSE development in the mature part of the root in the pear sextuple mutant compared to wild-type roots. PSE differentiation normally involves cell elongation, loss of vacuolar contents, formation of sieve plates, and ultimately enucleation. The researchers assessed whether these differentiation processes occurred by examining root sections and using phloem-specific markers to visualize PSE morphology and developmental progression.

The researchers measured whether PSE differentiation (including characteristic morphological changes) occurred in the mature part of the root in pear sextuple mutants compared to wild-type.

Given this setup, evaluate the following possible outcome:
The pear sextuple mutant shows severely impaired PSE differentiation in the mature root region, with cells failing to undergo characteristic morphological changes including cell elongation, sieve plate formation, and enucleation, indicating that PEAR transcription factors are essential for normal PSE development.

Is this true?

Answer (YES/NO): YES